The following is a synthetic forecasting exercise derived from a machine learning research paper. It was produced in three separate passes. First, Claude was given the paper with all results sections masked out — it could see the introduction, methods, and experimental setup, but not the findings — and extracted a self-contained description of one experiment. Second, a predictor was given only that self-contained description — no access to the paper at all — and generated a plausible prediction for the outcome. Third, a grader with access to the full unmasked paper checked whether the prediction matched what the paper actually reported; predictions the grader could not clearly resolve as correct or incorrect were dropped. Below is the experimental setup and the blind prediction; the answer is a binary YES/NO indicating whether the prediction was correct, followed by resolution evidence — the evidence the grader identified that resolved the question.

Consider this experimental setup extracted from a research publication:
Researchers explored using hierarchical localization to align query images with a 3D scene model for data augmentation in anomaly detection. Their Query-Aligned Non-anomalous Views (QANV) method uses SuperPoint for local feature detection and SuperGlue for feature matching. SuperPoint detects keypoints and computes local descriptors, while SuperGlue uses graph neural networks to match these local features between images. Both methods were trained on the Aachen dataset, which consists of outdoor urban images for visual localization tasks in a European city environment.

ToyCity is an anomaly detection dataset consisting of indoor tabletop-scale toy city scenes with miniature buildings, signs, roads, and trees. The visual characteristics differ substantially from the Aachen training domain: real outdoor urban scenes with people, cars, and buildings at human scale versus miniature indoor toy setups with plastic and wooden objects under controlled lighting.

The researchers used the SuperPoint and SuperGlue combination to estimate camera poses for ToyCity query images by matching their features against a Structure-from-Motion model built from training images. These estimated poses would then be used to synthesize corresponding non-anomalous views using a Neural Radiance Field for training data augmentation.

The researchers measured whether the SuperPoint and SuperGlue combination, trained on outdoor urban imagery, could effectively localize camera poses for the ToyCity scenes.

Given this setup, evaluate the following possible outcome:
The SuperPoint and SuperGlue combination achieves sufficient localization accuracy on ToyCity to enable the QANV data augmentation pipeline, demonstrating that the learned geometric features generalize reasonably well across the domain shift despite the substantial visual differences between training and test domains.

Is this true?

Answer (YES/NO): YES